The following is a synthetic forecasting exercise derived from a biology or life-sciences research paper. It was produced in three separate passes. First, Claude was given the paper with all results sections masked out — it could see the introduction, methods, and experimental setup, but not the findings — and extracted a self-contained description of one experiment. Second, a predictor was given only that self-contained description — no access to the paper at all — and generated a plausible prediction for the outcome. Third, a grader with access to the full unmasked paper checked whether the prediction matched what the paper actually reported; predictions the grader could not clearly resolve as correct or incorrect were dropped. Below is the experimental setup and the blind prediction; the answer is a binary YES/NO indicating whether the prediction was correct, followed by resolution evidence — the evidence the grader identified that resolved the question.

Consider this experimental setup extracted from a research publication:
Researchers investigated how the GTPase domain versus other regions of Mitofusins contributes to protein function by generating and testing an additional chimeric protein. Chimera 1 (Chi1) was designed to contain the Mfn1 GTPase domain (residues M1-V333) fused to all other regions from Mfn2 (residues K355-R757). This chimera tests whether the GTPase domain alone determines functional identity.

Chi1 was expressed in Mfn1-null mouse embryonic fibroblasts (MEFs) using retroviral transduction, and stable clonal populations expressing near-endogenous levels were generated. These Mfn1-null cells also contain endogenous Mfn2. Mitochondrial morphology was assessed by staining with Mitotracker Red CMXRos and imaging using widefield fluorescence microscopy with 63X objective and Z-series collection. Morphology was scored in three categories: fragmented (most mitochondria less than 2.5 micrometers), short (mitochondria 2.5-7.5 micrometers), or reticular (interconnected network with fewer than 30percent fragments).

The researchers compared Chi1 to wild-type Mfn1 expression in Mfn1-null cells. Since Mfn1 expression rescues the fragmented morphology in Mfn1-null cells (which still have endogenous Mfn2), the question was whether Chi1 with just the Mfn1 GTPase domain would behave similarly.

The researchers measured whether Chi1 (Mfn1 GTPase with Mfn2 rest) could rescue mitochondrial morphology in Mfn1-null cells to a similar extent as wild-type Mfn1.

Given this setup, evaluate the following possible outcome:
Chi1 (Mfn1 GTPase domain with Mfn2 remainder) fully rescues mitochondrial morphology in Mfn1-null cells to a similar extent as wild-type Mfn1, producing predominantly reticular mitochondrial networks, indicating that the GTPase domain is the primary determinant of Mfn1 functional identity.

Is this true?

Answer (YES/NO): NO